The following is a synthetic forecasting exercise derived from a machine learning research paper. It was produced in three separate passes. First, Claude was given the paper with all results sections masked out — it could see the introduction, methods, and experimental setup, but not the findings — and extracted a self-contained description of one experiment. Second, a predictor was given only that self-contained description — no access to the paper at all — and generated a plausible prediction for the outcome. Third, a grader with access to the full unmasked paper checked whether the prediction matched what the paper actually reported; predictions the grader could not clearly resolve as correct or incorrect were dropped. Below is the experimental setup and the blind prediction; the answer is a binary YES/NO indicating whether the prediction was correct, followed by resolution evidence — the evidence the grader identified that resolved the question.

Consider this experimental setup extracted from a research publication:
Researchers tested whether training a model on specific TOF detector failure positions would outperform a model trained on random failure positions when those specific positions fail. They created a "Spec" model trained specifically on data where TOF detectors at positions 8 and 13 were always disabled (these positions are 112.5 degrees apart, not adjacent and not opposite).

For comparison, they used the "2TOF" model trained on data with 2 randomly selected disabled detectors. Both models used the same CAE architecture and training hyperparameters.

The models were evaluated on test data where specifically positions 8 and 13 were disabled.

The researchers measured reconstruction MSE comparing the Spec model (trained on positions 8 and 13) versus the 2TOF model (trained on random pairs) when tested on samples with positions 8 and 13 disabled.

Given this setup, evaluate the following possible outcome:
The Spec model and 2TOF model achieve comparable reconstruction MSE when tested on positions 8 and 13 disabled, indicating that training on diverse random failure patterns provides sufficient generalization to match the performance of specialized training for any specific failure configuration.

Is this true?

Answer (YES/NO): NO